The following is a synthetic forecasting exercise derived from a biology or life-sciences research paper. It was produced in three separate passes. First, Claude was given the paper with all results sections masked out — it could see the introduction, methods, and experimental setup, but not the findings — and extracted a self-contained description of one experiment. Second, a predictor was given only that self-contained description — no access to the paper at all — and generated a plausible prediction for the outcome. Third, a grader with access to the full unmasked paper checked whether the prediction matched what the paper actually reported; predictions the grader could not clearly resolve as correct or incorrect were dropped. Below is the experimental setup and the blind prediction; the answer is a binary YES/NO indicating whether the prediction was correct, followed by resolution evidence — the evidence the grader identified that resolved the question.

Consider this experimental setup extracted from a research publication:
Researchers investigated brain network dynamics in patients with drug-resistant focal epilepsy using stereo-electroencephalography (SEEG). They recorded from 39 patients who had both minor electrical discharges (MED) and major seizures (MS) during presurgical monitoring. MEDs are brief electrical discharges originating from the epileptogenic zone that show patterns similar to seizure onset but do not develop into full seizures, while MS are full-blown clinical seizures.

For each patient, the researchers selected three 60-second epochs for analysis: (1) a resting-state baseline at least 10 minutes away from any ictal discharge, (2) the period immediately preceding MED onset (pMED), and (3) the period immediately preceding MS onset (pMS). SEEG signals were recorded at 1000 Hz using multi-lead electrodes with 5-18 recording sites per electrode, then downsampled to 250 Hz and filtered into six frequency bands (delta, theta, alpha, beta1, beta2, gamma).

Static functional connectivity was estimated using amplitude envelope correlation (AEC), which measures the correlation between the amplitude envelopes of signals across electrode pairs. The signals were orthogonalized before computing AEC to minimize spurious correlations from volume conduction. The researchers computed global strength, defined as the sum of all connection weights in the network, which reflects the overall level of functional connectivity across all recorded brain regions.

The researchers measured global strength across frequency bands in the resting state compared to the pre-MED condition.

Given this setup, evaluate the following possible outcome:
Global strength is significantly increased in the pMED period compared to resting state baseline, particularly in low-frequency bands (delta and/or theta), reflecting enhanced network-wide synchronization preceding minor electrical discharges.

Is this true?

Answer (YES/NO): NO